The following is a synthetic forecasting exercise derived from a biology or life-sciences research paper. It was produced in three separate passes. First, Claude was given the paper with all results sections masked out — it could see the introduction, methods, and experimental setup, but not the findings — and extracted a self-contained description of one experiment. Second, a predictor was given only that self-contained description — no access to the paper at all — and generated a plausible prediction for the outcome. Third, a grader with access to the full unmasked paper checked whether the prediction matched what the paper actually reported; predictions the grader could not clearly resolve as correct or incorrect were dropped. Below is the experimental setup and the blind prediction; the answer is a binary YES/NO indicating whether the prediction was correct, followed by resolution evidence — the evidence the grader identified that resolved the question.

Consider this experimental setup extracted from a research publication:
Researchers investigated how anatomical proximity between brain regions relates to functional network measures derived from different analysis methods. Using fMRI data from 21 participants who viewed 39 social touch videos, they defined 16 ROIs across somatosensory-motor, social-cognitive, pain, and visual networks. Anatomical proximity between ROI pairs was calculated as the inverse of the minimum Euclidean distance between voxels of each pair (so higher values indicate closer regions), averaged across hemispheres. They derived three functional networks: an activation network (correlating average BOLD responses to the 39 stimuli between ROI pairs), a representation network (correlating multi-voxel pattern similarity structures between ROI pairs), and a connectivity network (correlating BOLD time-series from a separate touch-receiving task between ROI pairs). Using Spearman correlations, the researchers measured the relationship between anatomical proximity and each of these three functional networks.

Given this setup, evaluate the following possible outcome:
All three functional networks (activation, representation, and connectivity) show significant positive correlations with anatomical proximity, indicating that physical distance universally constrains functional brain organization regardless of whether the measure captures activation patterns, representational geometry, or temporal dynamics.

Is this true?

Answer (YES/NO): YES